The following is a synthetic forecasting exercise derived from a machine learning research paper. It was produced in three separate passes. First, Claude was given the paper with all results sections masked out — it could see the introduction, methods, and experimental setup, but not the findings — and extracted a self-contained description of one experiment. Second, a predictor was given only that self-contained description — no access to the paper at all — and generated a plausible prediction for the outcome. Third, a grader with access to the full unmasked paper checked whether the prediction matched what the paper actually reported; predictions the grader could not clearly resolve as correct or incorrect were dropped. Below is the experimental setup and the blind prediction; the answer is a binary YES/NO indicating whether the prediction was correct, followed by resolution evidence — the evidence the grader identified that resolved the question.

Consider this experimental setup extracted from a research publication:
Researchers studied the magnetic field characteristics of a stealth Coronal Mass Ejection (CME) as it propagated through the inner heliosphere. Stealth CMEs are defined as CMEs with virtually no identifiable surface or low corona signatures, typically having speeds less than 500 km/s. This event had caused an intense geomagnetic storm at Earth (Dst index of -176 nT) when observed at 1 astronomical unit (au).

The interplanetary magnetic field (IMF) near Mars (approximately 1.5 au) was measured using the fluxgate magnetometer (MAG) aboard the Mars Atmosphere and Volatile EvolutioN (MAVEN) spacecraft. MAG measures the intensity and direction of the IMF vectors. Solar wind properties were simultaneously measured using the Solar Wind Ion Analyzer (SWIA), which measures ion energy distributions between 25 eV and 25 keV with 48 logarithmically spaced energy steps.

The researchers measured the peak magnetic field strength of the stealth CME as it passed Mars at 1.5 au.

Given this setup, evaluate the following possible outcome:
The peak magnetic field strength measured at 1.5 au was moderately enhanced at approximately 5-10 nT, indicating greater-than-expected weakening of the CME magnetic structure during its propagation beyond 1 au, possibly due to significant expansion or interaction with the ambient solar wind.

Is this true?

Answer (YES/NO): NO